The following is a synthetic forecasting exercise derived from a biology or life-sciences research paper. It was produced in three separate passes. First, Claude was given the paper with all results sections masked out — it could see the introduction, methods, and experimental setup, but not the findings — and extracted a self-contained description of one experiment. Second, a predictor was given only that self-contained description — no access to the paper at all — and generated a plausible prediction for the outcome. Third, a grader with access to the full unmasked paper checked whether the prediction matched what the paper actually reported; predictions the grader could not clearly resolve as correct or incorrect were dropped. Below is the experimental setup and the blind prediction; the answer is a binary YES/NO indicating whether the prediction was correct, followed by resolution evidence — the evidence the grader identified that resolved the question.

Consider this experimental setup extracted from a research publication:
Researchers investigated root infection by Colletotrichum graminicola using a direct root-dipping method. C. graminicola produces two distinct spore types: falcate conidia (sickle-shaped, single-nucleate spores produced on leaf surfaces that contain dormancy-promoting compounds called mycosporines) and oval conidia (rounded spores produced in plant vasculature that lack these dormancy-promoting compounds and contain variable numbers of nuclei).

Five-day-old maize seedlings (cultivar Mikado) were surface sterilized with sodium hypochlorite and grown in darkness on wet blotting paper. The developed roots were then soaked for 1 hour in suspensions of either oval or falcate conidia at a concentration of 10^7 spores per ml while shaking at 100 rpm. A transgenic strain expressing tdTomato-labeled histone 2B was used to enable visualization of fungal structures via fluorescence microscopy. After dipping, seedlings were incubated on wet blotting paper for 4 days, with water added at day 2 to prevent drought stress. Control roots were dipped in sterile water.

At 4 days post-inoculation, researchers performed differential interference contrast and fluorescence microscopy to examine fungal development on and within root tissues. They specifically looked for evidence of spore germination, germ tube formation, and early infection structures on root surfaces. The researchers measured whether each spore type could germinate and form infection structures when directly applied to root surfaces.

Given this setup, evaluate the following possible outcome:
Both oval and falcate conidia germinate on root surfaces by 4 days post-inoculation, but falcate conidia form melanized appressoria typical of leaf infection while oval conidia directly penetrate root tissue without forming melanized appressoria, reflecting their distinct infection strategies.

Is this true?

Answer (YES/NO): NO